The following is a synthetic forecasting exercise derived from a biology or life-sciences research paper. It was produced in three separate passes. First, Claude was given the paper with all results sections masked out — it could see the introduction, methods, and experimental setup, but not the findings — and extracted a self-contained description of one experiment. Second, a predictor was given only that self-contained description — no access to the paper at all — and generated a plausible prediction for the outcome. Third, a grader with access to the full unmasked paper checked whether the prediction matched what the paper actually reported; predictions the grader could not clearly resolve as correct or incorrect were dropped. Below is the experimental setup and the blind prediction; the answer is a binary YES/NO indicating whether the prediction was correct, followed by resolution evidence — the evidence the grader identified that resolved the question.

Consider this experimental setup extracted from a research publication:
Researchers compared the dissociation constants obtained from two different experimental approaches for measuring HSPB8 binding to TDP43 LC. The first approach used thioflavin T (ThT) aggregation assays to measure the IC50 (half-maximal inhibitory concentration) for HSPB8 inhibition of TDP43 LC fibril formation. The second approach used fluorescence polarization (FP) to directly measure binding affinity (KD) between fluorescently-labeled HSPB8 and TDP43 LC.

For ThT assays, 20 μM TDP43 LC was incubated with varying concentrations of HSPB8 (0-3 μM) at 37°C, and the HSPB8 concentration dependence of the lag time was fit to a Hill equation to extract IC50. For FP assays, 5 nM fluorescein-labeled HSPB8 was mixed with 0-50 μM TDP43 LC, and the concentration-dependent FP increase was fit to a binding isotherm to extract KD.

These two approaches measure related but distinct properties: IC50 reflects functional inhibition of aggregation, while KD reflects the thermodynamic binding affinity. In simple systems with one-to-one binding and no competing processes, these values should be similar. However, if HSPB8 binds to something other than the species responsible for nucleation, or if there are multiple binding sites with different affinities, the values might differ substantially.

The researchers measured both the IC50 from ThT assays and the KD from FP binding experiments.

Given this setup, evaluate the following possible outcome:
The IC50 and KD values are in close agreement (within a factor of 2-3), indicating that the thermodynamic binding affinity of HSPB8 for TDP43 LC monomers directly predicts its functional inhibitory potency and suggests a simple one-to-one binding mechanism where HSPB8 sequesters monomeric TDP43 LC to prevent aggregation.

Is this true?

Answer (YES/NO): NO